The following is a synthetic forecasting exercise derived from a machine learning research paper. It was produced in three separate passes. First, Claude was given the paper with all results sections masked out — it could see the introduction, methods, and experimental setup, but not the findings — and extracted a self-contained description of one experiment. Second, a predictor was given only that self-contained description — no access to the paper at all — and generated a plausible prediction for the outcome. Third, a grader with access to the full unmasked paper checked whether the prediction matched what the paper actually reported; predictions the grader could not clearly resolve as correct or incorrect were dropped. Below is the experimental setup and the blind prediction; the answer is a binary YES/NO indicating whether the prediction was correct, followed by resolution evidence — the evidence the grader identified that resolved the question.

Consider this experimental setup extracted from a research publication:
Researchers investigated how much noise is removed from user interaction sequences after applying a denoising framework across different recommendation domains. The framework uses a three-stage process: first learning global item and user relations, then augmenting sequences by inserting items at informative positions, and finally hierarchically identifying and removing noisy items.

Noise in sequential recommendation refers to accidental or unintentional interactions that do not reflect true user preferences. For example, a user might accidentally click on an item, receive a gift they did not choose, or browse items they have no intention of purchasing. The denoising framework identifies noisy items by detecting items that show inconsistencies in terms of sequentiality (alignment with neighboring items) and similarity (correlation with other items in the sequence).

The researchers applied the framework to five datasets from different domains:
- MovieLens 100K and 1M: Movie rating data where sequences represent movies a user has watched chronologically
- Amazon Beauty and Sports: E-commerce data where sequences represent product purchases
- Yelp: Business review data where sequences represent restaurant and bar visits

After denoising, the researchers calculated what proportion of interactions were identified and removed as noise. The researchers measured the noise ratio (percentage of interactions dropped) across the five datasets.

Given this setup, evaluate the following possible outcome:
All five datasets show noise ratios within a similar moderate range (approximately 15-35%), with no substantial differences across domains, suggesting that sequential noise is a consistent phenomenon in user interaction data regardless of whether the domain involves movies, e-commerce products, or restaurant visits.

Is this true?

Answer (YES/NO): NO